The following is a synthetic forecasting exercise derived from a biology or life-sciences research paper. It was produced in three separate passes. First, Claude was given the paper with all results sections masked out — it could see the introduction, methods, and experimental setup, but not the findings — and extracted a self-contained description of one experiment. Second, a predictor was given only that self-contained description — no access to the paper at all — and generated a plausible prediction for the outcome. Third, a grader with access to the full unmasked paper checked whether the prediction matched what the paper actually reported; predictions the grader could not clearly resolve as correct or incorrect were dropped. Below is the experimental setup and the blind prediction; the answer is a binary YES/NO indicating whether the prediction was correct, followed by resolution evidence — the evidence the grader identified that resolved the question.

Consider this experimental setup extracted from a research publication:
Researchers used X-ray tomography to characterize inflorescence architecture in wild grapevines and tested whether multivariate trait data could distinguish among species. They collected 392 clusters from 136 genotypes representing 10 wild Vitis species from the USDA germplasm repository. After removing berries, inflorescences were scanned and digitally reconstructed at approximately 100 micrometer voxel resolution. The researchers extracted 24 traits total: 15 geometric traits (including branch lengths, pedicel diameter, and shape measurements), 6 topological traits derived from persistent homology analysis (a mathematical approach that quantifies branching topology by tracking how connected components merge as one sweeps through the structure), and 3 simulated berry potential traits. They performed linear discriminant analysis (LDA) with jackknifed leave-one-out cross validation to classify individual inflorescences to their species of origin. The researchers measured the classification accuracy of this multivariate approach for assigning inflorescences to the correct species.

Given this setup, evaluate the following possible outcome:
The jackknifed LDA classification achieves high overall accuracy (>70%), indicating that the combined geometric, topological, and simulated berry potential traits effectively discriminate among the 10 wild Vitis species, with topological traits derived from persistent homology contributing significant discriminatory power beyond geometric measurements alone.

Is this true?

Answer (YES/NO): YES